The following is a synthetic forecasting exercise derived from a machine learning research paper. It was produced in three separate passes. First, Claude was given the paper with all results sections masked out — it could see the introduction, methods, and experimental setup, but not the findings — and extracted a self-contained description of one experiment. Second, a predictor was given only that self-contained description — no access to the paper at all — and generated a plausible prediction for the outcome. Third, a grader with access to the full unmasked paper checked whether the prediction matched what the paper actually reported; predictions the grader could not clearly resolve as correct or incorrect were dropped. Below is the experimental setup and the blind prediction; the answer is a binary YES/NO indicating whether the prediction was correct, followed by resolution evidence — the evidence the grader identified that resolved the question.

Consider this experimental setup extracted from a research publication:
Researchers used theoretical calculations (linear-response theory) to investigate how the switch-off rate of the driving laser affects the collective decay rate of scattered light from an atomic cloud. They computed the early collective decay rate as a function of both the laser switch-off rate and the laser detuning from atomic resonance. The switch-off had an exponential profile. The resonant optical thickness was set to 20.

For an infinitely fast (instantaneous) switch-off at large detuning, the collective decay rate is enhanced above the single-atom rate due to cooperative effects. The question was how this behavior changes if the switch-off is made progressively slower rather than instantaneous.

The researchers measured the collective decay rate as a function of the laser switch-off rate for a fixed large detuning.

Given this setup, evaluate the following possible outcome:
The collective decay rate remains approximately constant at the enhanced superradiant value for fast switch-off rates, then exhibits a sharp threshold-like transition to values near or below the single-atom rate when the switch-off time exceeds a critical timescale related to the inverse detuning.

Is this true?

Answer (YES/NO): NO